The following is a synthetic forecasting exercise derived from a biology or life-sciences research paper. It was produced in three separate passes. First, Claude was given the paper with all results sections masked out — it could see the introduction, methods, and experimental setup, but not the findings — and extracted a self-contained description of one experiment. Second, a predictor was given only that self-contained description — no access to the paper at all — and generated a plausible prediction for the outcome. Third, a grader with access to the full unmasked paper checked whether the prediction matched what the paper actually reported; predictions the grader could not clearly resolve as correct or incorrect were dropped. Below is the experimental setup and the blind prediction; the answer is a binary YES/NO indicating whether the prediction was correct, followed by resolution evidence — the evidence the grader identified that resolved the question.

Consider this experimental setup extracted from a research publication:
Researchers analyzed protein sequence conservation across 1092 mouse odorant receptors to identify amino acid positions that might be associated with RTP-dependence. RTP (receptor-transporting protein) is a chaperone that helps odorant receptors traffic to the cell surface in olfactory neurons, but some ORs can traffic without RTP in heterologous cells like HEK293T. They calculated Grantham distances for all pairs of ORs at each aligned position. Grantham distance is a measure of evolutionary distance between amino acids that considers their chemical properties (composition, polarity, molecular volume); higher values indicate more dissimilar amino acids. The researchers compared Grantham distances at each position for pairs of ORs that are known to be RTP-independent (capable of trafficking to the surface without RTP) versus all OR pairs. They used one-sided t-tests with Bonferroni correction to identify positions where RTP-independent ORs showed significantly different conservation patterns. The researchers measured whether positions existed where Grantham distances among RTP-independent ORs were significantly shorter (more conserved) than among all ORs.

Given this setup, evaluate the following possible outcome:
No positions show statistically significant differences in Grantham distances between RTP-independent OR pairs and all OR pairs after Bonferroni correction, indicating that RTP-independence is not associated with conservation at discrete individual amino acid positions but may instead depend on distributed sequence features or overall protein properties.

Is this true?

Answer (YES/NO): NO